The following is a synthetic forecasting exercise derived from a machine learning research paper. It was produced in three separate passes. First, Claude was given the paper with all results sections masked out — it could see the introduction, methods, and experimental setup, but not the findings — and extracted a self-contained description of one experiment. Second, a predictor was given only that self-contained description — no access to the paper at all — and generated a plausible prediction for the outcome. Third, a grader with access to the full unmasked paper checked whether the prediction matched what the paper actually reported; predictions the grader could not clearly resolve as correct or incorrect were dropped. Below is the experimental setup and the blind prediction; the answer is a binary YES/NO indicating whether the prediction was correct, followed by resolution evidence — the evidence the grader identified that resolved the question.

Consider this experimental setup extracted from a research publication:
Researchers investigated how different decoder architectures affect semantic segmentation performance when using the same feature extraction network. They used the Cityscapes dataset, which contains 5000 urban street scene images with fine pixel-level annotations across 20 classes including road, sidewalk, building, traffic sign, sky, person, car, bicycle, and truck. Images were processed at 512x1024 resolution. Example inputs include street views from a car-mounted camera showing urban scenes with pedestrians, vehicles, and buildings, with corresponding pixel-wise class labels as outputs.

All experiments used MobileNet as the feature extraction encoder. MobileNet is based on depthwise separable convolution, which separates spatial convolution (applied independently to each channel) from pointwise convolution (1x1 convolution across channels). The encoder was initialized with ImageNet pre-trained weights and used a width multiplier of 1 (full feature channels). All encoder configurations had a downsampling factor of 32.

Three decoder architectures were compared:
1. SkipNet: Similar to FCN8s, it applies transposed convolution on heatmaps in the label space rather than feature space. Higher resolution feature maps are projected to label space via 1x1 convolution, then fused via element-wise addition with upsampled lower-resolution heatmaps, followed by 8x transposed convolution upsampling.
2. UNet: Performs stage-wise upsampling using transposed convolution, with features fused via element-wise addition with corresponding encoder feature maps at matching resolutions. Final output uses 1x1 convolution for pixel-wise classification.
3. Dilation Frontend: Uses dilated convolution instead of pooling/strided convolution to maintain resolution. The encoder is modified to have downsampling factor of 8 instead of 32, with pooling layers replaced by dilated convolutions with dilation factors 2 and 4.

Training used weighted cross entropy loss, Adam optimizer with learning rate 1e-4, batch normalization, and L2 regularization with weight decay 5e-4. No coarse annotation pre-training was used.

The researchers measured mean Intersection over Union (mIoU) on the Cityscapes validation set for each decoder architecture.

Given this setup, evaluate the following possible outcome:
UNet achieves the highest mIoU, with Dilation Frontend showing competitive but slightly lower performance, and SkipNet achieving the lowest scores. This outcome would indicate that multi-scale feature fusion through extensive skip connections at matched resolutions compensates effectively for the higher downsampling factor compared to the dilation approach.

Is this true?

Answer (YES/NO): NO